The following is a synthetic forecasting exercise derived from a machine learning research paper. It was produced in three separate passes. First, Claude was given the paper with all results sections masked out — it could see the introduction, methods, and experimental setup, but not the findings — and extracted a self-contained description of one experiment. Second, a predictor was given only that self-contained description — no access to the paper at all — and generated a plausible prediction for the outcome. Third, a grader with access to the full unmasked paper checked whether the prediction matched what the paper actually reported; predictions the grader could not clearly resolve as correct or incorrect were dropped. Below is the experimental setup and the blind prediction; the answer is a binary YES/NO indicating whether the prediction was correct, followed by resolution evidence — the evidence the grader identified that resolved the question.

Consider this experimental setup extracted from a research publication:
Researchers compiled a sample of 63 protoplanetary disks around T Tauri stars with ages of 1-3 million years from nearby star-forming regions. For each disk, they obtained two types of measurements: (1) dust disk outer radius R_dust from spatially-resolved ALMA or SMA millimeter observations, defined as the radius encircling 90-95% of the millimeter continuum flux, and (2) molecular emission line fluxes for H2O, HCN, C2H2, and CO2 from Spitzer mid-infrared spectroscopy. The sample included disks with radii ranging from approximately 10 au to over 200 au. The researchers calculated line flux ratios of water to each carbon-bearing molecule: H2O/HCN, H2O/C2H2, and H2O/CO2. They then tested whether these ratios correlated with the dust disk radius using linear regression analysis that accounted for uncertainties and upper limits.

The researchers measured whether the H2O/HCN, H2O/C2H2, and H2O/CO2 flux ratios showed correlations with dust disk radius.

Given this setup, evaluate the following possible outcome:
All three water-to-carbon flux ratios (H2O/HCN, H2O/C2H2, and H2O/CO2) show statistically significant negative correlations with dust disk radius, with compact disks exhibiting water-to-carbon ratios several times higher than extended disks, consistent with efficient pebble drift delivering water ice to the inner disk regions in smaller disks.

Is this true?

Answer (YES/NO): NO